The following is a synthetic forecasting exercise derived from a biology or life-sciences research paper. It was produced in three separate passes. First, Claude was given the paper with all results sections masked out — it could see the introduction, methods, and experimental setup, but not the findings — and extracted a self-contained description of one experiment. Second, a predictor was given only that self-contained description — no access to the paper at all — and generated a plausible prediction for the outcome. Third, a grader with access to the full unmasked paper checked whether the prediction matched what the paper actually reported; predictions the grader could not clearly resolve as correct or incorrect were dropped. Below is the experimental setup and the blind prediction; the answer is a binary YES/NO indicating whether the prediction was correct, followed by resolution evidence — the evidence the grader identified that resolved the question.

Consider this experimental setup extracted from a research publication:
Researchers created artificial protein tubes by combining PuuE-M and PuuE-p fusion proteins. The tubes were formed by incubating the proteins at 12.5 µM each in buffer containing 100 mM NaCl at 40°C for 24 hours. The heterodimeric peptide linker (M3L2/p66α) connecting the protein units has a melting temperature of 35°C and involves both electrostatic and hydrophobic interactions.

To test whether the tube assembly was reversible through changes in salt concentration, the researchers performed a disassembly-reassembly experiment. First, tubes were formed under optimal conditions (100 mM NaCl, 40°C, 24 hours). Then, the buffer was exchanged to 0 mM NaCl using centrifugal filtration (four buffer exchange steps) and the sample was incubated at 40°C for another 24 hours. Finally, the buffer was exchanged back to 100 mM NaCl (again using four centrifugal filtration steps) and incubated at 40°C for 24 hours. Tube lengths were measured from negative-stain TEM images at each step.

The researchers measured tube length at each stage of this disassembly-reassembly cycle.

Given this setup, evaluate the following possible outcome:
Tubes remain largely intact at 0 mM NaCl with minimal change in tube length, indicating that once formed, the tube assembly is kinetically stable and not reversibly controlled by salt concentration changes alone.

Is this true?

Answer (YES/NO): NO